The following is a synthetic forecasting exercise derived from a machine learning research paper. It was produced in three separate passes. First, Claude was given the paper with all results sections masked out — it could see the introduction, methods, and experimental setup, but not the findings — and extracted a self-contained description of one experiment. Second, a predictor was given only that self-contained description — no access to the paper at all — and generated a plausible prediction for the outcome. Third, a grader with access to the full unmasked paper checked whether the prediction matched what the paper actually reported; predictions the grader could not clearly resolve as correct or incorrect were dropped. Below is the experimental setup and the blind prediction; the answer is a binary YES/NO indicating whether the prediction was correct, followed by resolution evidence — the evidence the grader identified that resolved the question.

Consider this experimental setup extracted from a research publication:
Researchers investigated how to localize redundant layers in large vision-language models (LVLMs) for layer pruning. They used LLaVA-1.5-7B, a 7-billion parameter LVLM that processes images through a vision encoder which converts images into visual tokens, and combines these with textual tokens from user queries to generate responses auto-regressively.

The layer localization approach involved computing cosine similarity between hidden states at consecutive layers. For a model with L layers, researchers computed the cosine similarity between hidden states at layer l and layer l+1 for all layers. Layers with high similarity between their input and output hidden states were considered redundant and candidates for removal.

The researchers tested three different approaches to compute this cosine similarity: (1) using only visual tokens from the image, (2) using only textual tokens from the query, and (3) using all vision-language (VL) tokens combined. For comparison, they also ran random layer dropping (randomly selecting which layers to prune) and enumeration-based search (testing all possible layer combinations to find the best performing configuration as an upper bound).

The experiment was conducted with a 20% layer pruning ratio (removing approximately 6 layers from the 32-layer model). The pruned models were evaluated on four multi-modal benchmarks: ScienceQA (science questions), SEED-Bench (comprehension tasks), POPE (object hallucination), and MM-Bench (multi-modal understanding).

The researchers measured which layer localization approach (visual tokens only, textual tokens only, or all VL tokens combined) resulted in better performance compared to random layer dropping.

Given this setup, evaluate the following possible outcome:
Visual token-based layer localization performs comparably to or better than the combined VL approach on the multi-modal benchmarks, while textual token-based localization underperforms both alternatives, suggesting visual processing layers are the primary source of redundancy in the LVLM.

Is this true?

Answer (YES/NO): NO